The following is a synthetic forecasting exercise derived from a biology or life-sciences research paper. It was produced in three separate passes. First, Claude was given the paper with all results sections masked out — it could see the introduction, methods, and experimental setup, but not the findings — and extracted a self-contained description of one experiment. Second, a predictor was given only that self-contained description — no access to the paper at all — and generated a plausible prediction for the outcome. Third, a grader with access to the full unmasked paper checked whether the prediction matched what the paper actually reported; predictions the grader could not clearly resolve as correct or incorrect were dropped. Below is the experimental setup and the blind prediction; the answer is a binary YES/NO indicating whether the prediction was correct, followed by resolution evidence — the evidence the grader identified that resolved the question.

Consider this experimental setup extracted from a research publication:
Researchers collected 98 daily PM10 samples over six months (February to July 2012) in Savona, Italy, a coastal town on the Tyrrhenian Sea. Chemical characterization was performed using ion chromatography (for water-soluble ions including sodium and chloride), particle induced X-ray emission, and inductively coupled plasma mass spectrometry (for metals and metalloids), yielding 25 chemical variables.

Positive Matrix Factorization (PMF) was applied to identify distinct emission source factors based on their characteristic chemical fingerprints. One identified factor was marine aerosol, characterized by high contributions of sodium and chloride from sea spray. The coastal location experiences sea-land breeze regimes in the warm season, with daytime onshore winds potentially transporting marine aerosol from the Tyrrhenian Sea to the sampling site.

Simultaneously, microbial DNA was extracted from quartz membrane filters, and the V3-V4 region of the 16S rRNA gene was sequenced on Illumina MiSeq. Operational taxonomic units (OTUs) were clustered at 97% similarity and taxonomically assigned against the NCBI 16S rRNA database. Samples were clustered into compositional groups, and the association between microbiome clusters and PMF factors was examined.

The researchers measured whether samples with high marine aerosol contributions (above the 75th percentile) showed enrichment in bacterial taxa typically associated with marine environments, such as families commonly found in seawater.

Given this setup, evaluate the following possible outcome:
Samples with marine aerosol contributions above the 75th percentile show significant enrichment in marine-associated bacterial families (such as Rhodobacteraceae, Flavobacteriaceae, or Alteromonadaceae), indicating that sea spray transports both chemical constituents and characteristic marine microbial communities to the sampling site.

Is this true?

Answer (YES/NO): NO